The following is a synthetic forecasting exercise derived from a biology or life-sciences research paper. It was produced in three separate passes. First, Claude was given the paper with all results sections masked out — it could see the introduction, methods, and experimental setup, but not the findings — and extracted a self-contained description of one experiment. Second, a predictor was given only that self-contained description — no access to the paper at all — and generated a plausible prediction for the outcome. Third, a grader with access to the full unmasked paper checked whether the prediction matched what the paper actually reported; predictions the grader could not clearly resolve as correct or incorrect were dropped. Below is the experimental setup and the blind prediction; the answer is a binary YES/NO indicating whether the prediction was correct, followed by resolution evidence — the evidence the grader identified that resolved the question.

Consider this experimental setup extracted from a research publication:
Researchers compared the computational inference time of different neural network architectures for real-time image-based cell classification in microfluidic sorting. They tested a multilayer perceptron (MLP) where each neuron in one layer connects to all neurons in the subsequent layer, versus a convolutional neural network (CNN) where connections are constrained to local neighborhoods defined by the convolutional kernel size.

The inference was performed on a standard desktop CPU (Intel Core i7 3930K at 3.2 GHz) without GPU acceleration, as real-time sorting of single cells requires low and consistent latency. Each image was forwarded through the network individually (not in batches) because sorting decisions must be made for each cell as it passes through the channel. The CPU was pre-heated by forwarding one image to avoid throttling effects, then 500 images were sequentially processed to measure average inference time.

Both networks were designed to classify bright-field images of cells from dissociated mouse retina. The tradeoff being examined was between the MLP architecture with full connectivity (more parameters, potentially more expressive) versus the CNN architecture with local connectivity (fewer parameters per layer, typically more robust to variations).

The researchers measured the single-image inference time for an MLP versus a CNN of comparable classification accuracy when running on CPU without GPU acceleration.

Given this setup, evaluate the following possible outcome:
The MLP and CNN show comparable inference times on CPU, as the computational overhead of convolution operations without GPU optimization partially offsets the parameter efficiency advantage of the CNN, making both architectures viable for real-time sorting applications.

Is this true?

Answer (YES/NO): NO